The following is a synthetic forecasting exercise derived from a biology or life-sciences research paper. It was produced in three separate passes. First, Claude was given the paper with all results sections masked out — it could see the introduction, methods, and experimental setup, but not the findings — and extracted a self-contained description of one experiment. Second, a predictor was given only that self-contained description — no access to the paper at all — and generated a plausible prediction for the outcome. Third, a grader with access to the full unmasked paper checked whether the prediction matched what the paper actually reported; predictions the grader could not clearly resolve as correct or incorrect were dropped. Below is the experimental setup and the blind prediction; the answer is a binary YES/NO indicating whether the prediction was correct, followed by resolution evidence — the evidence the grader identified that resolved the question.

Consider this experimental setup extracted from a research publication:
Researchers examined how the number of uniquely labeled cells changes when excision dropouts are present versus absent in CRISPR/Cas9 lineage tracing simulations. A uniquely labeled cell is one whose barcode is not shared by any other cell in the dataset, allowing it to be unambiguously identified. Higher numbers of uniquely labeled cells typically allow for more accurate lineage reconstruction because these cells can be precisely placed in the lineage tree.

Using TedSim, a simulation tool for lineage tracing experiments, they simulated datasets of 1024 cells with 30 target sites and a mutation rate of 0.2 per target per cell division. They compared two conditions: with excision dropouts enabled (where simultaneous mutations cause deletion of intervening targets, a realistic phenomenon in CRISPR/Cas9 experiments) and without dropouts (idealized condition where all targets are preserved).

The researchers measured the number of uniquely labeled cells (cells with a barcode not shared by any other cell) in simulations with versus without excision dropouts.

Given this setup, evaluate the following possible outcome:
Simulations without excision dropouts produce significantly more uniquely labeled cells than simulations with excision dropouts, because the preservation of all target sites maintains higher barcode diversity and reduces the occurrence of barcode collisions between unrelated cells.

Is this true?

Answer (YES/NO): YES